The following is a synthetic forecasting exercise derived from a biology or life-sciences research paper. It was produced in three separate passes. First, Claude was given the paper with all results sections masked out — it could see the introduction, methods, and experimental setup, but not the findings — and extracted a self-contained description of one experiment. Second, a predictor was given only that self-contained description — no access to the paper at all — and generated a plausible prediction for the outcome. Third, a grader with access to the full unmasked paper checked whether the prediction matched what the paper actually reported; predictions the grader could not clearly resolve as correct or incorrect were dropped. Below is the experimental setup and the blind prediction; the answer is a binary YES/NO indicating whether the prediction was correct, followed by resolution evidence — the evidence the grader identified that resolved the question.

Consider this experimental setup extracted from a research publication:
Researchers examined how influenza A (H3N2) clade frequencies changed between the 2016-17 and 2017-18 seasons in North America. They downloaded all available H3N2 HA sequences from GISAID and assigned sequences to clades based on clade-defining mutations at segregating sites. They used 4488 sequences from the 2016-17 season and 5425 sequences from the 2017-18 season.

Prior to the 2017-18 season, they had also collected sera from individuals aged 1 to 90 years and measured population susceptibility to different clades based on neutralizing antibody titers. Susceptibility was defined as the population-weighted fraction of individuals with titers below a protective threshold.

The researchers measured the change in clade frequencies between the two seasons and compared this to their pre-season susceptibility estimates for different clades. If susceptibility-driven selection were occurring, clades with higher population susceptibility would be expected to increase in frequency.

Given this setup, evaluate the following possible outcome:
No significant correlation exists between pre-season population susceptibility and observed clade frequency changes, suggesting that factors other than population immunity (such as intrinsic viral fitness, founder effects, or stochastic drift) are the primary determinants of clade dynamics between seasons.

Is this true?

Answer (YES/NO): NO